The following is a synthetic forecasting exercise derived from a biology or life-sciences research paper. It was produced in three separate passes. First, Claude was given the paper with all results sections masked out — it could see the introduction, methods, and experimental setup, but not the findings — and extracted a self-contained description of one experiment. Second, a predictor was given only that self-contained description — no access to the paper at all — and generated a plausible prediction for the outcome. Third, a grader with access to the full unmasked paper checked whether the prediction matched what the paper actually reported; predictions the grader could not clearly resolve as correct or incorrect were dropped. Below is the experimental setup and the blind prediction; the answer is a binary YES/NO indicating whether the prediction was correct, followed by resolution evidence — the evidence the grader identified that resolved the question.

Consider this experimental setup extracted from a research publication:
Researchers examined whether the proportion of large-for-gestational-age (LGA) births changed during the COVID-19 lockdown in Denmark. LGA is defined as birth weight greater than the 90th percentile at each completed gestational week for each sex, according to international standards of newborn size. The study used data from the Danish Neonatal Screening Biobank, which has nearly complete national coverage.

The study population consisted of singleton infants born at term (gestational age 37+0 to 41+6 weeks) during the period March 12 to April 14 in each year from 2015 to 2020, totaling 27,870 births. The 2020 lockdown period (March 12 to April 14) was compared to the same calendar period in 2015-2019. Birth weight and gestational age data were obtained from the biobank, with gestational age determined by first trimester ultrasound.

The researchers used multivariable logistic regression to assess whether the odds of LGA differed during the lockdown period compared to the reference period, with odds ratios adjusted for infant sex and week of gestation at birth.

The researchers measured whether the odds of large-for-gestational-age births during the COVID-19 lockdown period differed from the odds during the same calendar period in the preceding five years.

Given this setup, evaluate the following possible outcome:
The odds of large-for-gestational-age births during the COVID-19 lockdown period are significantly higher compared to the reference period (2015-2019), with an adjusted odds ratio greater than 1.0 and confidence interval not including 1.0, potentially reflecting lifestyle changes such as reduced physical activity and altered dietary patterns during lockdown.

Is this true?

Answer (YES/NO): YES